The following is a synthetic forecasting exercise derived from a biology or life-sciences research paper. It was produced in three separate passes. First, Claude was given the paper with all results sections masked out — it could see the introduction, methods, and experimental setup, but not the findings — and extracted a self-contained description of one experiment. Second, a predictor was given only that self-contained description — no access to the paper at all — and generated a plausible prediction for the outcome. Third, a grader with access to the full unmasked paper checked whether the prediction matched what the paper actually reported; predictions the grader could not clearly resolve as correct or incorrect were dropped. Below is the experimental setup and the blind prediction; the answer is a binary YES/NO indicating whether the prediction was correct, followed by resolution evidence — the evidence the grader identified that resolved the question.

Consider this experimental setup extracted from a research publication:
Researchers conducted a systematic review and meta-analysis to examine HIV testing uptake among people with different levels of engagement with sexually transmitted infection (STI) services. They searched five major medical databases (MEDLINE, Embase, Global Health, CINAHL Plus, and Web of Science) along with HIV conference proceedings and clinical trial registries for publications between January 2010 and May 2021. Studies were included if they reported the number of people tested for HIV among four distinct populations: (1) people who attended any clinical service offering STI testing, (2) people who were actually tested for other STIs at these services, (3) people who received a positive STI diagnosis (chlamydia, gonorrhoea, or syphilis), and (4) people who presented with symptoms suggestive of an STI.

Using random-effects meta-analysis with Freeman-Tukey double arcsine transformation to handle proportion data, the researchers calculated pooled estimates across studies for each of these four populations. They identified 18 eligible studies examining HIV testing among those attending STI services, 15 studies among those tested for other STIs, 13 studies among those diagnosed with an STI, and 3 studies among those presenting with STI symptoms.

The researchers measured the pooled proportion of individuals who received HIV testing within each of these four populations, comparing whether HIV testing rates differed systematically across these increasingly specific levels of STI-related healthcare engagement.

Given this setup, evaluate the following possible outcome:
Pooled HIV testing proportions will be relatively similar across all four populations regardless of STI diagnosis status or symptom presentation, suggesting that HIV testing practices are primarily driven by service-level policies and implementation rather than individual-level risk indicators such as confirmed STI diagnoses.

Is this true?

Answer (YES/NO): NO